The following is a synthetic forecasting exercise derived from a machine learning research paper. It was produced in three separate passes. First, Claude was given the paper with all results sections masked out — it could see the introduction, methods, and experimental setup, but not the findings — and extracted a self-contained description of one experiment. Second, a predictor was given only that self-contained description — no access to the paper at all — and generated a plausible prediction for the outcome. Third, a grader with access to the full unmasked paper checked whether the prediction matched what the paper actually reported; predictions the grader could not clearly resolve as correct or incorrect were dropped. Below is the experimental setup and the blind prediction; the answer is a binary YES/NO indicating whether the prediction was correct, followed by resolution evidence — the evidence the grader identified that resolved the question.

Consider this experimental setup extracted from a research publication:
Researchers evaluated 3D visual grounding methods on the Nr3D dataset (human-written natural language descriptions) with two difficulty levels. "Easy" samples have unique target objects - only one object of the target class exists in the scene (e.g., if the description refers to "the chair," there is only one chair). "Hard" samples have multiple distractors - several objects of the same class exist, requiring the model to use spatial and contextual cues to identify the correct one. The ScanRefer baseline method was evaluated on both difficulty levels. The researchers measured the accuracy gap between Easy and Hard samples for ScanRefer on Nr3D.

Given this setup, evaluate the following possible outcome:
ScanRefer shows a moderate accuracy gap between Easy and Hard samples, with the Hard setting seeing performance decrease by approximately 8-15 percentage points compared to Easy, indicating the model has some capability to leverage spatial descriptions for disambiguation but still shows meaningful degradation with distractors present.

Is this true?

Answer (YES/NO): NO